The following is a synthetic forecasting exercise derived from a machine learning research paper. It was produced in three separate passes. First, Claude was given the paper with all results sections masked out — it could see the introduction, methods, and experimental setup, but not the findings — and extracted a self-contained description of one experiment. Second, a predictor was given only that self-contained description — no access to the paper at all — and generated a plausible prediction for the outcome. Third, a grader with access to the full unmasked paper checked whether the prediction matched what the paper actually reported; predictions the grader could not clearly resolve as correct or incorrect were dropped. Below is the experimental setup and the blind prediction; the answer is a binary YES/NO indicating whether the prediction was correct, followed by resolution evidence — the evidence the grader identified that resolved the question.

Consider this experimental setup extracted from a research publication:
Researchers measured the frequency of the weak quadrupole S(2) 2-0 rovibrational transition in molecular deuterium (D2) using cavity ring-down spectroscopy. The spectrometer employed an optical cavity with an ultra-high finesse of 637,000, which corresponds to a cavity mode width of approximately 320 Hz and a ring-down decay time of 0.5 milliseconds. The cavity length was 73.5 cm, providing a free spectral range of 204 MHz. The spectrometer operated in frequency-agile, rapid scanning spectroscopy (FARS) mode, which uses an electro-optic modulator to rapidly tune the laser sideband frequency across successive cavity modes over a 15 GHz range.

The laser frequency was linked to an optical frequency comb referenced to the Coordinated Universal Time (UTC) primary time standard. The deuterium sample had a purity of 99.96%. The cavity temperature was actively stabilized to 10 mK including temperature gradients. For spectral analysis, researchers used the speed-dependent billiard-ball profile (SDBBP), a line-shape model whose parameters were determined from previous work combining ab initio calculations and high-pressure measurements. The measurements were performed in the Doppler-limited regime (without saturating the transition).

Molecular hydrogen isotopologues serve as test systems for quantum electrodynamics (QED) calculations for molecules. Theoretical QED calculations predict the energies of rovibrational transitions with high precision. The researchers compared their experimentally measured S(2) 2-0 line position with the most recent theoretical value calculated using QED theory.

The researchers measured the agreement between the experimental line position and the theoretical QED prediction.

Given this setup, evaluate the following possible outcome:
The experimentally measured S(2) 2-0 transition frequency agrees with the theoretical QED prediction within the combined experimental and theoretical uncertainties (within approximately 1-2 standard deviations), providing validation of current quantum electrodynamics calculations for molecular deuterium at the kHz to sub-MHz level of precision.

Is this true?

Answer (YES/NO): NO